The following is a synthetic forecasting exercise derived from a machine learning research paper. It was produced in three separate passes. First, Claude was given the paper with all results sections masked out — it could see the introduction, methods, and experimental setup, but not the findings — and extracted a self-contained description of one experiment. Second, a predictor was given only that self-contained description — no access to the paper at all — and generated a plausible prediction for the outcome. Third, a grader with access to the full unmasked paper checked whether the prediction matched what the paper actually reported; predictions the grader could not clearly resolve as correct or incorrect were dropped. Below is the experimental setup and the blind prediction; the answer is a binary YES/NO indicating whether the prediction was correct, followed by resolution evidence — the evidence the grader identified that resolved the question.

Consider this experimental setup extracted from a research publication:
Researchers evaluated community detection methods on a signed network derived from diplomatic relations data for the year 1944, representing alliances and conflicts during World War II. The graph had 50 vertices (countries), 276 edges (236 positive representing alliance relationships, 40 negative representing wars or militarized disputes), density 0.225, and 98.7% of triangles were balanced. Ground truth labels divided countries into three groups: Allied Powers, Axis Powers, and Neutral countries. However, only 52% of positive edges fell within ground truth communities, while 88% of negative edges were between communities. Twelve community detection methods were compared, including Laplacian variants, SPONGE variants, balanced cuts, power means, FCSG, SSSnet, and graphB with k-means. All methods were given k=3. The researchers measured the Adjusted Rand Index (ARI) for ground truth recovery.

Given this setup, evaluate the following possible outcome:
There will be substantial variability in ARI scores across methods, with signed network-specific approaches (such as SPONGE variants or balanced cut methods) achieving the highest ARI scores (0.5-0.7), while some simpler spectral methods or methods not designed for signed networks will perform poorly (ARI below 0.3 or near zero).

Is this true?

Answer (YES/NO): NO